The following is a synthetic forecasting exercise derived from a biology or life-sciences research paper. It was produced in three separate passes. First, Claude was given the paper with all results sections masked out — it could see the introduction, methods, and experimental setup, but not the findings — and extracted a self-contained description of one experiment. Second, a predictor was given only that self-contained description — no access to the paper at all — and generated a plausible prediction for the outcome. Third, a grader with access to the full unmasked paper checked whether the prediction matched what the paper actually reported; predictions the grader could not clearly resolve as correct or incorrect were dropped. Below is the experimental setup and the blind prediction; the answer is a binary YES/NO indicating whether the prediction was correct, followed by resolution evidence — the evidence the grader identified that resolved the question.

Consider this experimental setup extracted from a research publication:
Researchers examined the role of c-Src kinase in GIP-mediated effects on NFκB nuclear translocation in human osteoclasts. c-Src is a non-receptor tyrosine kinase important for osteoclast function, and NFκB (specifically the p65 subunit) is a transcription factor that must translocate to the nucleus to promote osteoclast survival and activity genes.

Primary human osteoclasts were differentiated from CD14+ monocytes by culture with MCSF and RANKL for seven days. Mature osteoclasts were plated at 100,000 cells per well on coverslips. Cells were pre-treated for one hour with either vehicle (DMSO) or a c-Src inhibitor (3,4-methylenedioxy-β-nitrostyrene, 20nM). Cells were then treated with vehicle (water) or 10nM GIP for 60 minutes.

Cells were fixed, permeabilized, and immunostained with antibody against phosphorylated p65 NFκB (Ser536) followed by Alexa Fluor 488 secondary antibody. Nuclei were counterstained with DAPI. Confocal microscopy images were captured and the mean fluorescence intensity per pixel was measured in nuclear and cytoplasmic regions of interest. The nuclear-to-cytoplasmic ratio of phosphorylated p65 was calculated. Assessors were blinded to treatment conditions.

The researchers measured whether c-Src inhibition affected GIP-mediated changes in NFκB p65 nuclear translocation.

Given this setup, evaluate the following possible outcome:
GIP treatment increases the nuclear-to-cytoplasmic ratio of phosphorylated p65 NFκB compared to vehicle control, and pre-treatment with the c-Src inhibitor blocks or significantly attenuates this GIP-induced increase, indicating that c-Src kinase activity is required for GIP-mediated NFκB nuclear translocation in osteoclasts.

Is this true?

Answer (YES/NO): NO